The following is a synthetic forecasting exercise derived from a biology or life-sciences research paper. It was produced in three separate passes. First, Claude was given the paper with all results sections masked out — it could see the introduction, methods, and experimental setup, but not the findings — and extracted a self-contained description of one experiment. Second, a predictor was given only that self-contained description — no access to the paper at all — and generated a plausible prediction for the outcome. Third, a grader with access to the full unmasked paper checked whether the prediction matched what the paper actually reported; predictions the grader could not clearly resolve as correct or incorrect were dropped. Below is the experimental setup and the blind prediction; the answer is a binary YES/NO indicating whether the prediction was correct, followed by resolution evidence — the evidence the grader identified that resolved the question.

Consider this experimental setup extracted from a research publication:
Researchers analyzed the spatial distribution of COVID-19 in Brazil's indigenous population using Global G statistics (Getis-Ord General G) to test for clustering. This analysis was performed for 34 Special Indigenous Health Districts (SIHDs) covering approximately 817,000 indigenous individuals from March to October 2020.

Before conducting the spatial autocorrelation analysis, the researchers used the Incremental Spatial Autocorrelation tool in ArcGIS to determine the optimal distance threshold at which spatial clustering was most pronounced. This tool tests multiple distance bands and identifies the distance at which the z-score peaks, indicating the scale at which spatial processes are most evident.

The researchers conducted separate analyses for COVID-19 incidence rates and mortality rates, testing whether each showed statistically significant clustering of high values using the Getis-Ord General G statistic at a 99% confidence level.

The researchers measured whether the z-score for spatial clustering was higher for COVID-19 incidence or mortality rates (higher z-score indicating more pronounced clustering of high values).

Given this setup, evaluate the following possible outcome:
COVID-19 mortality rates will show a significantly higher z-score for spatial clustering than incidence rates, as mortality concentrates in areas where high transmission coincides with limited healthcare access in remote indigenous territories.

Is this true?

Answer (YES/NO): NO